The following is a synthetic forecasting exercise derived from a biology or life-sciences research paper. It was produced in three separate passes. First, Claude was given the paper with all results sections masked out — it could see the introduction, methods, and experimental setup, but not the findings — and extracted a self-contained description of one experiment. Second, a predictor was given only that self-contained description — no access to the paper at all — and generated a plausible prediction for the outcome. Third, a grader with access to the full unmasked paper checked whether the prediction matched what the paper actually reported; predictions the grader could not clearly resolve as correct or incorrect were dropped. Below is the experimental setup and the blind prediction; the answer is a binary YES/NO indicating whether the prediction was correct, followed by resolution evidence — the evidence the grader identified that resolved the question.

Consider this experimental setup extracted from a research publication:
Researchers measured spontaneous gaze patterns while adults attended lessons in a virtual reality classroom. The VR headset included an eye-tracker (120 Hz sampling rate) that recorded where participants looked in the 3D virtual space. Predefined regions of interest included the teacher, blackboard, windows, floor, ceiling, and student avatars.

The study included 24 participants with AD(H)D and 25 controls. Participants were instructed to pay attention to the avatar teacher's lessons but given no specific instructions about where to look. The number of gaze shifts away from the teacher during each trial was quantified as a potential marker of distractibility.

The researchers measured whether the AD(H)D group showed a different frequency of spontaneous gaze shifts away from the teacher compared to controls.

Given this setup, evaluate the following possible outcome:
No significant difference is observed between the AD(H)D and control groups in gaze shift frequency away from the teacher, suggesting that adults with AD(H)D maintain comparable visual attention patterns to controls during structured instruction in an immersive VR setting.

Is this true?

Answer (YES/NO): YES